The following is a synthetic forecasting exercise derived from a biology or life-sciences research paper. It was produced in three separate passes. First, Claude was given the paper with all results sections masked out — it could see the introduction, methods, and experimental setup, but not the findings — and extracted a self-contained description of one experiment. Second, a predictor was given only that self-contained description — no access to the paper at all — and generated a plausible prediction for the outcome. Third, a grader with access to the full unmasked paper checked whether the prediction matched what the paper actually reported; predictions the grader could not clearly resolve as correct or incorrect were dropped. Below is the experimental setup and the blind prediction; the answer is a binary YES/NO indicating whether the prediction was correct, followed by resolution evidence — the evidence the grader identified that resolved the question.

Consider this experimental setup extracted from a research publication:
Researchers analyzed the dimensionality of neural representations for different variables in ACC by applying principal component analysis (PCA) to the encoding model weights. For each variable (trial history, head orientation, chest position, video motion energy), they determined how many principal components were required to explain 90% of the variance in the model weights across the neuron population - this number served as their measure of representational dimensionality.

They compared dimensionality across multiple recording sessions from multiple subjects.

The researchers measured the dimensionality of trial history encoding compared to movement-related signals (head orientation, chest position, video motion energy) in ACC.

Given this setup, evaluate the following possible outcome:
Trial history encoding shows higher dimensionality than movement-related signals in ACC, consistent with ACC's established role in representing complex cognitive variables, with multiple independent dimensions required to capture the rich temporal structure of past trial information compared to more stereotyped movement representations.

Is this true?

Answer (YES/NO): NO